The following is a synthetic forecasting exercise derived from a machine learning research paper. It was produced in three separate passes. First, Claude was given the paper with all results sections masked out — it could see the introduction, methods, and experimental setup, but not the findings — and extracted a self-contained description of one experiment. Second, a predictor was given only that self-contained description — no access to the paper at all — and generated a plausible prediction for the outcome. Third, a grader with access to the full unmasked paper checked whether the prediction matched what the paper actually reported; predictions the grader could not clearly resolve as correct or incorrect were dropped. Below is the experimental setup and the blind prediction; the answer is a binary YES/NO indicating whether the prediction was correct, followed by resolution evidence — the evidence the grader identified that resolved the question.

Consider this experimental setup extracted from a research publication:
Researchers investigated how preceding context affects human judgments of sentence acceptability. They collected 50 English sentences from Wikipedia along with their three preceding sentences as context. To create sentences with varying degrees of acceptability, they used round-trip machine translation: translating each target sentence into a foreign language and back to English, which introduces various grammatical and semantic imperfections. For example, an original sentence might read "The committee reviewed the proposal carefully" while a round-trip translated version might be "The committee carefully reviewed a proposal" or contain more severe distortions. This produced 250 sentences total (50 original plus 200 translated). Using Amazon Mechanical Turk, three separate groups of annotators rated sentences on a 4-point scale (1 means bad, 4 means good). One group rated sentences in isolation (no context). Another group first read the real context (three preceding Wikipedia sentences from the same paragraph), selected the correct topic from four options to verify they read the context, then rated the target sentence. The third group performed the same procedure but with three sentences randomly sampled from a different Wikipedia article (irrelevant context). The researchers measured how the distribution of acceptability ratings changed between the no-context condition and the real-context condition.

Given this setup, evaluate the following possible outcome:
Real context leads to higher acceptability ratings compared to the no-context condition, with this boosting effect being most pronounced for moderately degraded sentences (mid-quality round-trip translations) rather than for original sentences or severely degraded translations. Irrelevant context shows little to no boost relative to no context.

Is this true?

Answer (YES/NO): NO